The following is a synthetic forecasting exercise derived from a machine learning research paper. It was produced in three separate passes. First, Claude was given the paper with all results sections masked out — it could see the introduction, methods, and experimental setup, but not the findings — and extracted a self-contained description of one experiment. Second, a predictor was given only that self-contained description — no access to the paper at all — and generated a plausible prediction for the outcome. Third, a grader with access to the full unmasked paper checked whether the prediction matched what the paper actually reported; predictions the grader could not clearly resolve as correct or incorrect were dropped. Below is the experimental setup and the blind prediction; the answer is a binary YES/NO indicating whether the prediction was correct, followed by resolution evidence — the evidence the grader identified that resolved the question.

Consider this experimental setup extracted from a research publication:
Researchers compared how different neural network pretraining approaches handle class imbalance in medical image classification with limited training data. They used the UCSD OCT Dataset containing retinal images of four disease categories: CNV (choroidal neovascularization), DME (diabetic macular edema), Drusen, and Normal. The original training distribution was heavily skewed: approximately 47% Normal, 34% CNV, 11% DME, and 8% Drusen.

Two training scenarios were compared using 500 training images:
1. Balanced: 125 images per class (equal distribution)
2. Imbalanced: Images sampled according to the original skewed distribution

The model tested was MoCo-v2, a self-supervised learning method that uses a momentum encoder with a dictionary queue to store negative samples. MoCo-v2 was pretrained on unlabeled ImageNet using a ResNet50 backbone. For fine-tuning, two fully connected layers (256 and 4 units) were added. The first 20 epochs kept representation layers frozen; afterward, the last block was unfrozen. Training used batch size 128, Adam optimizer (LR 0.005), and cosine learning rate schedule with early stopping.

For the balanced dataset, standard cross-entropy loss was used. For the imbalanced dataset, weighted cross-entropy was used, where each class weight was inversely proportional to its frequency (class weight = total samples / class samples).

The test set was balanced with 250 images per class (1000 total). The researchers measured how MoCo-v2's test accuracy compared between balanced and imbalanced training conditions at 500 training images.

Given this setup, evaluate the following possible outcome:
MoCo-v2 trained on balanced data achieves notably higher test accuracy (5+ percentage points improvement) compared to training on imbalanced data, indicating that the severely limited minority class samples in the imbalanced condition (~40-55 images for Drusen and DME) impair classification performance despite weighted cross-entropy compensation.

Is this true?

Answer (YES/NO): NO